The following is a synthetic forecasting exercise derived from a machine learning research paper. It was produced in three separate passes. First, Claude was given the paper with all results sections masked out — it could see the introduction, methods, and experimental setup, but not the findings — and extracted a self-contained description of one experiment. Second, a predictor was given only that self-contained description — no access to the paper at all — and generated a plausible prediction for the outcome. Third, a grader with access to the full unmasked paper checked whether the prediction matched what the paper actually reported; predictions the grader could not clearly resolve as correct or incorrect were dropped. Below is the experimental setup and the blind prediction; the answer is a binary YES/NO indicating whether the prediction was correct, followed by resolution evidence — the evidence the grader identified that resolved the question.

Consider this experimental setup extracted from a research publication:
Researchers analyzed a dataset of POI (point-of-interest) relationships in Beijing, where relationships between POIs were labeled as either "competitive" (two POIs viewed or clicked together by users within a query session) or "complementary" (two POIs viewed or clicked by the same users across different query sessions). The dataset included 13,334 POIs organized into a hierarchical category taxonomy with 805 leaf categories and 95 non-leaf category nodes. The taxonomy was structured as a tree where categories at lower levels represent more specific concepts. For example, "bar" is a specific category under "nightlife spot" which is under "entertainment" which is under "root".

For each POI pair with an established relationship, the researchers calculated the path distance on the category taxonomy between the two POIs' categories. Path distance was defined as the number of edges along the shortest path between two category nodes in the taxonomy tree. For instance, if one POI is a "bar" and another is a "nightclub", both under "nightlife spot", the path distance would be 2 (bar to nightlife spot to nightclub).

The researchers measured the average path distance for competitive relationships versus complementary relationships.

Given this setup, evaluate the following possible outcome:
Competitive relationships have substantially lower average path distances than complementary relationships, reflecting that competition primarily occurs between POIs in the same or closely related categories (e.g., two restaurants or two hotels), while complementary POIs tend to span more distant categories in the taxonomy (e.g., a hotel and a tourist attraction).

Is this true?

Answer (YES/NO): YES